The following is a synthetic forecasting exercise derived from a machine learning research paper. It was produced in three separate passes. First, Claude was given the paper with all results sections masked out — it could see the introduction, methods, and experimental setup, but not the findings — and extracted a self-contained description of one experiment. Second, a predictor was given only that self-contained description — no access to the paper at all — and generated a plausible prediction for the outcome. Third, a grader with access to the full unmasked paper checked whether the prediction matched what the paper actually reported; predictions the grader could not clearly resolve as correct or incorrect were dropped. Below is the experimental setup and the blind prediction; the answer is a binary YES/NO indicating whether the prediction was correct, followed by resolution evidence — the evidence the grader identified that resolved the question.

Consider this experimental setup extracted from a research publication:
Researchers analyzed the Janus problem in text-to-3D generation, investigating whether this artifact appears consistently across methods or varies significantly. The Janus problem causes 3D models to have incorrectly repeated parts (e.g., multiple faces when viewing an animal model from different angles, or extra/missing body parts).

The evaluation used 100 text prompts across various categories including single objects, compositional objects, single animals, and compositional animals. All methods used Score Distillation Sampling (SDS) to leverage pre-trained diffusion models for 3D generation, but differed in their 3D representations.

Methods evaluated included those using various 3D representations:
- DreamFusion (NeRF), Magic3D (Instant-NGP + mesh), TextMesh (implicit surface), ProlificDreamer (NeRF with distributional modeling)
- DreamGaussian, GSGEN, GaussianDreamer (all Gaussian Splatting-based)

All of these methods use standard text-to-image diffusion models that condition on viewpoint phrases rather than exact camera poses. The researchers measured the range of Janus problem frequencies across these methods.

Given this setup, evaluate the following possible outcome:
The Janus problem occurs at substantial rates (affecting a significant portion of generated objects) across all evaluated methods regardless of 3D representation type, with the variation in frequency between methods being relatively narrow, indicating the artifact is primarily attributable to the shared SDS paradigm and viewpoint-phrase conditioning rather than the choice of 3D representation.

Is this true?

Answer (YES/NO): NO